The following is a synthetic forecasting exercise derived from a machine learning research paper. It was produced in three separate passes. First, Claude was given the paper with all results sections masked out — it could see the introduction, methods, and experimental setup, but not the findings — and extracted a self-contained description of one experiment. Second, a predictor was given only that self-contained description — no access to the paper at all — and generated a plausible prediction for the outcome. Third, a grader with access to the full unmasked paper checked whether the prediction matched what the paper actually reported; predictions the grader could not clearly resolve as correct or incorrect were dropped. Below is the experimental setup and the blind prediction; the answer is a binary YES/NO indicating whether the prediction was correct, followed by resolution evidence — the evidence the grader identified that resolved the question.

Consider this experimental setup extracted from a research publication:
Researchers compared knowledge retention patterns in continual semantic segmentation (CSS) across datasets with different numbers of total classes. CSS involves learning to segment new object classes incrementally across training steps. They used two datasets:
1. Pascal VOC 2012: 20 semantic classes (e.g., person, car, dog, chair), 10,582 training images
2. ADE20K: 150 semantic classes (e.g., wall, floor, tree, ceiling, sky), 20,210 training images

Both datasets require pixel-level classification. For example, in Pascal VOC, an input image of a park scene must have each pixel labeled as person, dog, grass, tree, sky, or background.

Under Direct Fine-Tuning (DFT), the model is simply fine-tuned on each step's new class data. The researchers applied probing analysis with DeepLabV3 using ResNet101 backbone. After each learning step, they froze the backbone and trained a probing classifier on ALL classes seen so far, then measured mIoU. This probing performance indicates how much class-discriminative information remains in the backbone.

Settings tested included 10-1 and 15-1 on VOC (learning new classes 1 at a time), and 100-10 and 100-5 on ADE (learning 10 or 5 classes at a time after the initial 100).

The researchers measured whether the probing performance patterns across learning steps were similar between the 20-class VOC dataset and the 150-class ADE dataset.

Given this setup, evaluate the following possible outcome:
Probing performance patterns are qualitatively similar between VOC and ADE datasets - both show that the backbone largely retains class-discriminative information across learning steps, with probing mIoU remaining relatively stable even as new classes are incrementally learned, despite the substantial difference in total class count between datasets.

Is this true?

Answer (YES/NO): YES